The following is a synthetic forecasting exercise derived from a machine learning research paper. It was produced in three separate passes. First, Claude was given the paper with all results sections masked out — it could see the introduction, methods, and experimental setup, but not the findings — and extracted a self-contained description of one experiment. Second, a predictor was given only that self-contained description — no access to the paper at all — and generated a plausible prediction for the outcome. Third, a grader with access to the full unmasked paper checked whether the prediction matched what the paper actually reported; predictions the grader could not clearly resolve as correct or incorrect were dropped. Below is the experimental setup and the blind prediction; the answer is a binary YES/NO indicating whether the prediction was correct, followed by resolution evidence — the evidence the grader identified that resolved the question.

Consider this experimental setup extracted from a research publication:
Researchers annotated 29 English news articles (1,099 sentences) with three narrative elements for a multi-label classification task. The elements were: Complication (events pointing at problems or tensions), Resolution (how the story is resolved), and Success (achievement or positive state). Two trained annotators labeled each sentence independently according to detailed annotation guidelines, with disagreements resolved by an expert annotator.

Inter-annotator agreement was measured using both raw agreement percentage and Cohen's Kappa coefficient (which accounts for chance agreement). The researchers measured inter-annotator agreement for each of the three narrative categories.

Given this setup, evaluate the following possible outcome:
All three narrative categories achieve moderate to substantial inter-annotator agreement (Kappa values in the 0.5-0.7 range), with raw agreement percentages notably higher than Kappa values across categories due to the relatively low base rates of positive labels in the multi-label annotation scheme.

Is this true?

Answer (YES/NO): NO